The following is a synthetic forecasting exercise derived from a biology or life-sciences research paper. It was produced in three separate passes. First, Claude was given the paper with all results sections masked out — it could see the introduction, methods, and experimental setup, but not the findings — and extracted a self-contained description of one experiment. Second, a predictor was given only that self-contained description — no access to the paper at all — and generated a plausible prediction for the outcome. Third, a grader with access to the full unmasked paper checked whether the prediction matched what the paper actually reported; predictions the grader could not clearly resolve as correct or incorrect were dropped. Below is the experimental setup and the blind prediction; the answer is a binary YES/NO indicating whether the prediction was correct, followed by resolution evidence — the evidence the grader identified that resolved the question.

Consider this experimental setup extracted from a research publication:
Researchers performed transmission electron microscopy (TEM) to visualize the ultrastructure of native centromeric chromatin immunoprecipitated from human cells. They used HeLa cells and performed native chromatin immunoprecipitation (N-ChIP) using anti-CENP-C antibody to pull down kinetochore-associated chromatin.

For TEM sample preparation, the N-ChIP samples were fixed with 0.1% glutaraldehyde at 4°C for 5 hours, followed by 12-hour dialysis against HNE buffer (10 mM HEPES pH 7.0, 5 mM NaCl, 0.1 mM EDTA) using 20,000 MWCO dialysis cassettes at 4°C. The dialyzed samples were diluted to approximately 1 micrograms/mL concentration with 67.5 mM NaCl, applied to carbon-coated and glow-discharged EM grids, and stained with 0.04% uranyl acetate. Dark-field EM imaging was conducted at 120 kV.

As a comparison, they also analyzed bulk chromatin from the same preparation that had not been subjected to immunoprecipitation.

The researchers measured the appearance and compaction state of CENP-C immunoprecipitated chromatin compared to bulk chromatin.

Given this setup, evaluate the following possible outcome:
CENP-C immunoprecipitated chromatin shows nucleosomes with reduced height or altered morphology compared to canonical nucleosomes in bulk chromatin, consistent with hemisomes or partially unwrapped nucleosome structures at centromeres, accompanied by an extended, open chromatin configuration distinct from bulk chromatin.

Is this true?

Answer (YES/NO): NO